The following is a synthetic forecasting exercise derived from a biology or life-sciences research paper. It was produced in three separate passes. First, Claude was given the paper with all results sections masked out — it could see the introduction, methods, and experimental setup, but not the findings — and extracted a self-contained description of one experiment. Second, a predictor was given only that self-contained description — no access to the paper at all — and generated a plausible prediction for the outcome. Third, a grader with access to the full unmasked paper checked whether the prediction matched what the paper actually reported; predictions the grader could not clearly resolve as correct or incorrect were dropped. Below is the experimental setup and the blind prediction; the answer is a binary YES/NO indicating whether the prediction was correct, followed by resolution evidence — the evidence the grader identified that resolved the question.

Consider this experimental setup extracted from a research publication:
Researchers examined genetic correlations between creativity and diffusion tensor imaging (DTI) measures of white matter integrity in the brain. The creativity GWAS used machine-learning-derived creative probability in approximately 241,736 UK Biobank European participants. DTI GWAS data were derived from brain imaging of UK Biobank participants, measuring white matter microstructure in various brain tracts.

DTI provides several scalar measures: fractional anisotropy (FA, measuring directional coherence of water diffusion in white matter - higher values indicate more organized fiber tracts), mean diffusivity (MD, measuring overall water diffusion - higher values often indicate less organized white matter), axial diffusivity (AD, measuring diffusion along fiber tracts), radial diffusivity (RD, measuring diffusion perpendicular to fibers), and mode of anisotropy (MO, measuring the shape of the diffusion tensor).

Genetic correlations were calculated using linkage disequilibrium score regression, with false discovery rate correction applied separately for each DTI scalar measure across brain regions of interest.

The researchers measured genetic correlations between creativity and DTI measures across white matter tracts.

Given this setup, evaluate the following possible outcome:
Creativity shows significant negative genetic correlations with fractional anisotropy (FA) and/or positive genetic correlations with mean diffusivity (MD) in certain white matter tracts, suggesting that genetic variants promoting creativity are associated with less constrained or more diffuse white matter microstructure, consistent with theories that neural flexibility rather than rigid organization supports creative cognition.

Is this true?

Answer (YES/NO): NO